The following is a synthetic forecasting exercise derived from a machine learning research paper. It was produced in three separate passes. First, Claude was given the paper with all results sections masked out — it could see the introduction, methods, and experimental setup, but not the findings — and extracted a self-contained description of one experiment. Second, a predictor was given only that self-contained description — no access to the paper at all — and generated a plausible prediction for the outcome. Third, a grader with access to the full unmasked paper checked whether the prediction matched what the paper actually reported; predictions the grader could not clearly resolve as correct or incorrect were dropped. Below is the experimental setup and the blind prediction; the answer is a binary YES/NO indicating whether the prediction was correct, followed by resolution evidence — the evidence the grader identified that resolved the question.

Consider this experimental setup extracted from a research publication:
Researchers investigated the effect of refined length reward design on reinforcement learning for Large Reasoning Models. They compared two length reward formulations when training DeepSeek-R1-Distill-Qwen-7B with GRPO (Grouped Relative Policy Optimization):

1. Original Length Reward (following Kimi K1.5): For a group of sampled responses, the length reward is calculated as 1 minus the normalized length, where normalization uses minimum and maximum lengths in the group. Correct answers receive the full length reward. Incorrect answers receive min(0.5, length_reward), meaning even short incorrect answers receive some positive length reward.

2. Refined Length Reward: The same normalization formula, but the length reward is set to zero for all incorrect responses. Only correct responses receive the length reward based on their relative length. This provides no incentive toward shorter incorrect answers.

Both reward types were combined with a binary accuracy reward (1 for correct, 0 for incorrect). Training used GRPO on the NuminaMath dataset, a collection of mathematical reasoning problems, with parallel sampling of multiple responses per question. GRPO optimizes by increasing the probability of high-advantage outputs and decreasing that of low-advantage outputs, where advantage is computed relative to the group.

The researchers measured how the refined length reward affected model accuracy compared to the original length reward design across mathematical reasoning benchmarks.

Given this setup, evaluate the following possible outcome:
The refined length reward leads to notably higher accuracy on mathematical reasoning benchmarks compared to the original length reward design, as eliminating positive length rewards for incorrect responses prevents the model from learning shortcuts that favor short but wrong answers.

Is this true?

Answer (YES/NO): NO